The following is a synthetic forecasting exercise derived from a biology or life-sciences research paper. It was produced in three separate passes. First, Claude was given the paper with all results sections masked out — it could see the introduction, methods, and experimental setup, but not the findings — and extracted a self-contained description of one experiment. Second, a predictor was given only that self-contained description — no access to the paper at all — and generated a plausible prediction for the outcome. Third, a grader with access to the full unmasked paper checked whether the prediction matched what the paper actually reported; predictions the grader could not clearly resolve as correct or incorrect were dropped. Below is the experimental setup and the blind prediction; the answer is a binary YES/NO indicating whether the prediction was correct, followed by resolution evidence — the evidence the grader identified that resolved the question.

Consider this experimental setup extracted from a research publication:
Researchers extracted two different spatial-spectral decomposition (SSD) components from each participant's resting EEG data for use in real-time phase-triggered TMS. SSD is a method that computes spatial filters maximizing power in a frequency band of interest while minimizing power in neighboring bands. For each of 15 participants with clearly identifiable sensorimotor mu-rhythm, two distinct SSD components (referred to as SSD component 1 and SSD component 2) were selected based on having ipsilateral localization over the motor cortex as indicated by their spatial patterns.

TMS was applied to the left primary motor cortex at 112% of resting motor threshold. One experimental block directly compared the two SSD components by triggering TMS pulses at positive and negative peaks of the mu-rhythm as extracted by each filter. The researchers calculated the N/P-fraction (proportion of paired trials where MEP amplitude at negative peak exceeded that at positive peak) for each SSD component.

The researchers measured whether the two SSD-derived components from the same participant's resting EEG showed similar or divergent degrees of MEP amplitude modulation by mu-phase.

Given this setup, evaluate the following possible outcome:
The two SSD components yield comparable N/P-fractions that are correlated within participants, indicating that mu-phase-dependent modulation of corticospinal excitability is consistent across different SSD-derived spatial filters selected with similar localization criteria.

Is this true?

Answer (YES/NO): NO